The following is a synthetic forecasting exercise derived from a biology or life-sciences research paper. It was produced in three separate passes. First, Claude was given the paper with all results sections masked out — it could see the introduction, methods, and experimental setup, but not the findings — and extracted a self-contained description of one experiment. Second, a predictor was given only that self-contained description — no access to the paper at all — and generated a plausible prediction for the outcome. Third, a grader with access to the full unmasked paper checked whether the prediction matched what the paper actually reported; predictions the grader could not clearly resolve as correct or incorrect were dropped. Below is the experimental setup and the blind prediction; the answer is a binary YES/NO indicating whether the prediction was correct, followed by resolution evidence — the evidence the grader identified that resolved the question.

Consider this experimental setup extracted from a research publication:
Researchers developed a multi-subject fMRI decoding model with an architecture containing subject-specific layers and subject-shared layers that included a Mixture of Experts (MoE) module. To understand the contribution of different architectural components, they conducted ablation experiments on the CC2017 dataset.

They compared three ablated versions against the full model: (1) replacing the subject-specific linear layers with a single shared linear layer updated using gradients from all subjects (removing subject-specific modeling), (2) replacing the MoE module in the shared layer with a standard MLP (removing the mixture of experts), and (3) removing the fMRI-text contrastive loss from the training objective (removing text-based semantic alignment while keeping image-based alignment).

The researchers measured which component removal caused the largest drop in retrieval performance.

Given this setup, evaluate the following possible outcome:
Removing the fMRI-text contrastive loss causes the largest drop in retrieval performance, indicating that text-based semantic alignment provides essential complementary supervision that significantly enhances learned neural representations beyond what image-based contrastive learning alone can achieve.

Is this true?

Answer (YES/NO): NO